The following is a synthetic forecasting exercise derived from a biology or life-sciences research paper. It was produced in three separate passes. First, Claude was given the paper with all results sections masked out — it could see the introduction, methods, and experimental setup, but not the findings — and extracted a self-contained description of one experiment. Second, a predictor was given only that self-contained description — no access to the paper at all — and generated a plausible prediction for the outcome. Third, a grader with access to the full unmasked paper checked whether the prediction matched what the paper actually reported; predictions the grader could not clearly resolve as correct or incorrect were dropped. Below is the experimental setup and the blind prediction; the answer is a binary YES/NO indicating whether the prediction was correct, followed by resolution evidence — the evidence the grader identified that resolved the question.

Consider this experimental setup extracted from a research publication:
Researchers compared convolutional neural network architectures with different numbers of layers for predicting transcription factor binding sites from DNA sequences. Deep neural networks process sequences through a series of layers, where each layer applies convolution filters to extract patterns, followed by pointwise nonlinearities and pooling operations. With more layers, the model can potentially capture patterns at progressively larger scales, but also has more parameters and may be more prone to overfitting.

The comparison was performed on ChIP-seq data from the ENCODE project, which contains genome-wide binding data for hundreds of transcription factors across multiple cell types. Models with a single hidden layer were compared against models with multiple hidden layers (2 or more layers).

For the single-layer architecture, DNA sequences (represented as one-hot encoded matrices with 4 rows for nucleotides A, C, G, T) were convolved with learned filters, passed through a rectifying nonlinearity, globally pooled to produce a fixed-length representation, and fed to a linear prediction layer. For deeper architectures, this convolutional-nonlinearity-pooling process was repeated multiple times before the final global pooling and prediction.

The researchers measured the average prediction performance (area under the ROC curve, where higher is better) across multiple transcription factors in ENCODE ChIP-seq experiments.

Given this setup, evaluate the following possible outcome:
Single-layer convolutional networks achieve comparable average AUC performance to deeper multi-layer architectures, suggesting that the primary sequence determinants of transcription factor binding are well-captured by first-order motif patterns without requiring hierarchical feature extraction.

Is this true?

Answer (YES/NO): NO